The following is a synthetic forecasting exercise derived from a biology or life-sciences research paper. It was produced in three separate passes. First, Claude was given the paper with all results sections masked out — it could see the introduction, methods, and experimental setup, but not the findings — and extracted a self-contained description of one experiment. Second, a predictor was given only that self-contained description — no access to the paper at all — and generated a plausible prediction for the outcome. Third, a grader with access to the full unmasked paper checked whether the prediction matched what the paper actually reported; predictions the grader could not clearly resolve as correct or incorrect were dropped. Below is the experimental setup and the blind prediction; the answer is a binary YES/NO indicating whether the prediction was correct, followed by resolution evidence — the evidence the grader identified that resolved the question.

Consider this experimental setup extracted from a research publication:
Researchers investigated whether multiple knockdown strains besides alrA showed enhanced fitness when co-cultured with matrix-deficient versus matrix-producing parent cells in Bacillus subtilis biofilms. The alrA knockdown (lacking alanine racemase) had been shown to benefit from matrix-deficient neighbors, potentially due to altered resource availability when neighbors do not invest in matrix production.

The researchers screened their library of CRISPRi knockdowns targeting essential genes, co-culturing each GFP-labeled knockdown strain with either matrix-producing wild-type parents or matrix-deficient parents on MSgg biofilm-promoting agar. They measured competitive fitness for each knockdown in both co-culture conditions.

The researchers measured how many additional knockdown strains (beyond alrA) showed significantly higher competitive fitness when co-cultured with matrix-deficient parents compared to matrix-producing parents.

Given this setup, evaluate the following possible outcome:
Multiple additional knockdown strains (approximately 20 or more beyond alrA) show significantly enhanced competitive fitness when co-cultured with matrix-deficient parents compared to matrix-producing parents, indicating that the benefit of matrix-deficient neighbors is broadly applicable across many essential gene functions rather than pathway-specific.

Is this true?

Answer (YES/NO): NO